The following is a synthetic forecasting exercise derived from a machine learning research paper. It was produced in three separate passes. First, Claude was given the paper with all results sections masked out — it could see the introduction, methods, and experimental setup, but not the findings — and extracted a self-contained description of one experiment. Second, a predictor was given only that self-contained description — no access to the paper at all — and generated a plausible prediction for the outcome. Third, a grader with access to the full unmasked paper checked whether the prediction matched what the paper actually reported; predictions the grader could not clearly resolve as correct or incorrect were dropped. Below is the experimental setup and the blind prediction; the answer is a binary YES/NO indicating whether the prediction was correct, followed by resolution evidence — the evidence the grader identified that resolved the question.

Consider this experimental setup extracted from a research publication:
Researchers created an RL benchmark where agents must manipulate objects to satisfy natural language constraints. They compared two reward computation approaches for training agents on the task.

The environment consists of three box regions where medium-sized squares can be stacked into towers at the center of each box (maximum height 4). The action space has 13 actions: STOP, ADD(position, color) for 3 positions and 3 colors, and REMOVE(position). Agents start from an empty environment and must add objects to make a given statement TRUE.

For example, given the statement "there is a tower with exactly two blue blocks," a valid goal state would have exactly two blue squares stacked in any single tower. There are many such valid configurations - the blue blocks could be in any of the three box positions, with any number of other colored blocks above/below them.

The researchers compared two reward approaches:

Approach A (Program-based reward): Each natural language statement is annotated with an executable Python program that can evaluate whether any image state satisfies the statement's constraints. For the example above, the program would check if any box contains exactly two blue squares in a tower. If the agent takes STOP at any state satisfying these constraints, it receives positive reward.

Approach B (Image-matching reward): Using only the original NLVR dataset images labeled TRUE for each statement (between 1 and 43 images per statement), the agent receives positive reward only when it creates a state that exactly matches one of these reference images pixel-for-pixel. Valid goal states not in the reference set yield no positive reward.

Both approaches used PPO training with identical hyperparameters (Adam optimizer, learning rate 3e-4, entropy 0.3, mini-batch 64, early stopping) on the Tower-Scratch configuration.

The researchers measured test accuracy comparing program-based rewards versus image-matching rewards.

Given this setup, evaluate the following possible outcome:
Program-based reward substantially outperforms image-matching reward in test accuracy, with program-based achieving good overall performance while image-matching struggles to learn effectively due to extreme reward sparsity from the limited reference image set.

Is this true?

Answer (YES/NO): YES